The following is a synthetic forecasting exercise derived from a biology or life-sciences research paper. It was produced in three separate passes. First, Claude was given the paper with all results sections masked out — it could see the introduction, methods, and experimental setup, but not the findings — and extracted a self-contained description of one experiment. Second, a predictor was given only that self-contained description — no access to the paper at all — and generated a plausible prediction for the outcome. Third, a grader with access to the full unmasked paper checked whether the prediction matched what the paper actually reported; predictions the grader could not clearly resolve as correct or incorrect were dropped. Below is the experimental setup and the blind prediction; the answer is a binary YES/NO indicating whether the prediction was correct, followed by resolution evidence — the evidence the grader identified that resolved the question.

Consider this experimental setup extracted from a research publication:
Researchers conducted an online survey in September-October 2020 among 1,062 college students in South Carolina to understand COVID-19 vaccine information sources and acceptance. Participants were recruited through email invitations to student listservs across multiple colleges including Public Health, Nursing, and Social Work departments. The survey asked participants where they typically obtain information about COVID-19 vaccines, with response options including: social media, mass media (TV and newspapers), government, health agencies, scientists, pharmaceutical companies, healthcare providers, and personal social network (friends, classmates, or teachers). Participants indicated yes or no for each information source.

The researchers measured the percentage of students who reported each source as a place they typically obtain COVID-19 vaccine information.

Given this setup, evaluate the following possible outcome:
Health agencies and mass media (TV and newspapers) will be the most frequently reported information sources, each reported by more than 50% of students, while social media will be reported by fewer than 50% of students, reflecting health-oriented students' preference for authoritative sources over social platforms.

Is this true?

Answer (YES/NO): NO